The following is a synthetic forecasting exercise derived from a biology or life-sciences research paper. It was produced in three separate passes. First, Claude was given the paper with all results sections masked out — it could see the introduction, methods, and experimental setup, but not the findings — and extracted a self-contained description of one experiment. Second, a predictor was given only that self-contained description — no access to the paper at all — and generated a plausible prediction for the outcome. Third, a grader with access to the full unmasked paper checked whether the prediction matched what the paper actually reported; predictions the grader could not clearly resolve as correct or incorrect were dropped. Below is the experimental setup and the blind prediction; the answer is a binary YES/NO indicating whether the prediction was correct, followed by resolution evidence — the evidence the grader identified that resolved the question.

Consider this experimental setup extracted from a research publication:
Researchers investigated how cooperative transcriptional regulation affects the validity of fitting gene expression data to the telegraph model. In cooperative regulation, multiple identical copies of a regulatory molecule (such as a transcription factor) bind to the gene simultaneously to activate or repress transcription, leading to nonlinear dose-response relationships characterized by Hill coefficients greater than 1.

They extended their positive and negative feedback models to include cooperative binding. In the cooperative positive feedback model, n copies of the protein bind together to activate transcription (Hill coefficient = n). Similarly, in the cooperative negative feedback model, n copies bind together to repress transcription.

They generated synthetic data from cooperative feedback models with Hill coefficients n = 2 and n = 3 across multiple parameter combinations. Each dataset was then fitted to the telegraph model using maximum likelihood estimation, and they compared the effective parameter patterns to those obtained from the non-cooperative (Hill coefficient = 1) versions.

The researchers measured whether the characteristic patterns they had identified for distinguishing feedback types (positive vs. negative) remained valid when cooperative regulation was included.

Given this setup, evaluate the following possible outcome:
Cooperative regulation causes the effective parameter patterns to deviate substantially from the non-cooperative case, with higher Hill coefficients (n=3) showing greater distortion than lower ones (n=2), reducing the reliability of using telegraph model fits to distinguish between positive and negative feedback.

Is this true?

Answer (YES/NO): NO